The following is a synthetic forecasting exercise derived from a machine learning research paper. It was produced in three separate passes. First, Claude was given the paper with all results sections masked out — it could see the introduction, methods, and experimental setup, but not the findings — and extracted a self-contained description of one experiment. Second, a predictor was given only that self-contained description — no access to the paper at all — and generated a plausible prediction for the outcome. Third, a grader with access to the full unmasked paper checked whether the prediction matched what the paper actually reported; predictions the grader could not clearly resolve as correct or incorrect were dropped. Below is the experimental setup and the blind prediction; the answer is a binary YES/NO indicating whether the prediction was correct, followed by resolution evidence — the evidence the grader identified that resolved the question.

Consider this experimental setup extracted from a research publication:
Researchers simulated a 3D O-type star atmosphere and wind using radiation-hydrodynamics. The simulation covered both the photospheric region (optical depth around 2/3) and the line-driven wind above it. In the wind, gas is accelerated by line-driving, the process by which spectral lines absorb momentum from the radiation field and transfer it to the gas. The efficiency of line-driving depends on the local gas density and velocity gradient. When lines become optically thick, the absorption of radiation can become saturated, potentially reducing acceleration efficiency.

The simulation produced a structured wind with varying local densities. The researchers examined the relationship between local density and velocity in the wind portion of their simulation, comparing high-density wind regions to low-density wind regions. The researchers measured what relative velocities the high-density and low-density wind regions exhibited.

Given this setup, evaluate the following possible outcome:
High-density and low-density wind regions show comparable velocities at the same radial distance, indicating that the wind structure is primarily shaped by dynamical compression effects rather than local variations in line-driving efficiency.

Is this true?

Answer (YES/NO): NO